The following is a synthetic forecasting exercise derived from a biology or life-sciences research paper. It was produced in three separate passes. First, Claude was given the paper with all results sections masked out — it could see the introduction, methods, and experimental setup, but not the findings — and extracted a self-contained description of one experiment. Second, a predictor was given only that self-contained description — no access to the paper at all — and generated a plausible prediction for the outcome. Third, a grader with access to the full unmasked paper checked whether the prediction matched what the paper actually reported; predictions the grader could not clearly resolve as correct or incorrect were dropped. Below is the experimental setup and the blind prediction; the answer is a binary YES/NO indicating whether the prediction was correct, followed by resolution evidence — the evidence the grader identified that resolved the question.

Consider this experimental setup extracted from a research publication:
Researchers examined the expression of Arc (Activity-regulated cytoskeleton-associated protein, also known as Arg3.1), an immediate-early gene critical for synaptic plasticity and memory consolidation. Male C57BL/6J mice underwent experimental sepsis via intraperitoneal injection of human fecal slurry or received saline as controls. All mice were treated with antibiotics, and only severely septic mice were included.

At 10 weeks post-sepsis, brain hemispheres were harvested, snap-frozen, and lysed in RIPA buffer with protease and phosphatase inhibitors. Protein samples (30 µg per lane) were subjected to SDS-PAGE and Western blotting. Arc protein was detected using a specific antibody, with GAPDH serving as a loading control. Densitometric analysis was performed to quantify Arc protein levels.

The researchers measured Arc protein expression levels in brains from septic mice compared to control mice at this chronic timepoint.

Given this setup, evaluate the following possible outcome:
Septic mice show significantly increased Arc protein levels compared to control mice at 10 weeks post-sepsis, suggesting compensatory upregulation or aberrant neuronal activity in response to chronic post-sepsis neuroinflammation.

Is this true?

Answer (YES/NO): NO